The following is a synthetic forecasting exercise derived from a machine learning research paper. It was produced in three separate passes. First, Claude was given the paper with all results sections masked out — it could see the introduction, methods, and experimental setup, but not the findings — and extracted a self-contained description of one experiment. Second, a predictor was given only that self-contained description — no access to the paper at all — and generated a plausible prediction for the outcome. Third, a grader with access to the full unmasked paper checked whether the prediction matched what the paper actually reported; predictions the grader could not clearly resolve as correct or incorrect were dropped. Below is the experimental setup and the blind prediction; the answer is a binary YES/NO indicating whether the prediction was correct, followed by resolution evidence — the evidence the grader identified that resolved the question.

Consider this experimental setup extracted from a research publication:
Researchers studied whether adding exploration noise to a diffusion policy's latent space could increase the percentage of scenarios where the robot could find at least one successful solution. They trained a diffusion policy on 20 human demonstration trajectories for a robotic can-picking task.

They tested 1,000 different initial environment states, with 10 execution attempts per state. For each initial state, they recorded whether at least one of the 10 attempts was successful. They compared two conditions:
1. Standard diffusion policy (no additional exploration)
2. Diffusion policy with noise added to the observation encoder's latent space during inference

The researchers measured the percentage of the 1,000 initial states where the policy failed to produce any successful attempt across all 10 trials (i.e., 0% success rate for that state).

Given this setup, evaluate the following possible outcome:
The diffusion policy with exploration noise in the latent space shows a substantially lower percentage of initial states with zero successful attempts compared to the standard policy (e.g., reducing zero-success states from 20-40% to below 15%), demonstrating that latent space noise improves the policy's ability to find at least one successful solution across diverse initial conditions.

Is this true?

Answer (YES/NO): NO